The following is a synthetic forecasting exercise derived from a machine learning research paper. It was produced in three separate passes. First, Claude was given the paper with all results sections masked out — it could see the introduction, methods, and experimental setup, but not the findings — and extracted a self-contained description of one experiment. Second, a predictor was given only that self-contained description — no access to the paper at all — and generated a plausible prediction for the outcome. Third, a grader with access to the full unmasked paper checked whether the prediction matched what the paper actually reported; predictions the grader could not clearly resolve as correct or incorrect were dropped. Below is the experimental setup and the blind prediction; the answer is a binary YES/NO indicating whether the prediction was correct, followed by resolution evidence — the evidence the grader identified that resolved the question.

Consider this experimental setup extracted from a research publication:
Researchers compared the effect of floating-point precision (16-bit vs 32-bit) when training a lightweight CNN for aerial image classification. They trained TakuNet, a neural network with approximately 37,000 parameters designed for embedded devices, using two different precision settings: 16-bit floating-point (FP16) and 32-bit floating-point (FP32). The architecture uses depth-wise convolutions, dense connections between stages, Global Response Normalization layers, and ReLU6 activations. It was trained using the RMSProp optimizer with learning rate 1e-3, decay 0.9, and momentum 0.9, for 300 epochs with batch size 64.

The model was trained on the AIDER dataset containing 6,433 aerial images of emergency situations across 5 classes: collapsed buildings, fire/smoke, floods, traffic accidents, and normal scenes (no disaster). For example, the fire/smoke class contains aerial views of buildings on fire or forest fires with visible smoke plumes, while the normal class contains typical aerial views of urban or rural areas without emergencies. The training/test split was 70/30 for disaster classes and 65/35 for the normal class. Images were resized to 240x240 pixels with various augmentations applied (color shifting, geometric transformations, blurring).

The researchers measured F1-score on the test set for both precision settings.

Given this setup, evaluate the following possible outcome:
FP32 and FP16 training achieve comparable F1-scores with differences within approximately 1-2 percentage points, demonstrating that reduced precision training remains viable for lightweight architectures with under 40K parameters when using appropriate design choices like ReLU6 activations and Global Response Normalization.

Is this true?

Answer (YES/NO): YES